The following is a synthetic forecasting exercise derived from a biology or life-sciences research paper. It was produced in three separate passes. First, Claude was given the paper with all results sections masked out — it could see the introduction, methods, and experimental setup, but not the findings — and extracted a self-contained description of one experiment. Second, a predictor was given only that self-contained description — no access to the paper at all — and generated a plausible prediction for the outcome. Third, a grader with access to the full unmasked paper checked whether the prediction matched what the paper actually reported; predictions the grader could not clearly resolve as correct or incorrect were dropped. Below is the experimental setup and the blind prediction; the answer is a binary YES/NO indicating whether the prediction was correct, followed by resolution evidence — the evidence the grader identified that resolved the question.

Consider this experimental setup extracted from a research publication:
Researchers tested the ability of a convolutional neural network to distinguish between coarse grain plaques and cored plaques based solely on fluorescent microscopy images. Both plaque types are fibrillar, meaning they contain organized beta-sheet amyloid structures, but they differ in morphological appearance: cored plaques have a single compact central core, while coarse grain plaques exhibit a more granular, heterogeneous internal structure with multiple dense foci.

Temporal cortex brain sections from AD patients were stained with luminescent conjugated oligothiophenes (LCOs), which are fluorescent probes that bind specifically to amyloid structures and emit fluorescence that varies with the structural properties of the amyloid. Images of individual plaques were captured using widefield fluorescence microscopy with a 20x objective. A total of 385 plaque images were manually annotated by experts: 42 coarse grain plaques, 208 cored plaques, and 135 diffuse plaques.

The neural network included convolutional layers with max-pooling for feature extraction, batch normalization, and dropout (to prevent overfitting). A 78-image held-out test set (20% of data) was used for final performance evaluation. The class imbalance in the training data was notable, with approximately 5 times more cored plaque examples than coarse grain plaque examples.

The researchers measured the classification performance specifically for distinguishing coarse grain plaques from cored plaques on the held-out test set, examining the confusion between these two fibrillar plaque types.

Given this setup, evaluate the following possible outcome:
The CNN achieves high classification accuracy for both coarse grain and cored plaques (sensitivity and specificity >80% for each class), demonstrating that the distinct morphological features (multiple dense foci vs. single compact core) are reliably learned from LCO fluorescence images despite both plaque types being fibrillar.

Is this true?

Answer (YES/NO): YES